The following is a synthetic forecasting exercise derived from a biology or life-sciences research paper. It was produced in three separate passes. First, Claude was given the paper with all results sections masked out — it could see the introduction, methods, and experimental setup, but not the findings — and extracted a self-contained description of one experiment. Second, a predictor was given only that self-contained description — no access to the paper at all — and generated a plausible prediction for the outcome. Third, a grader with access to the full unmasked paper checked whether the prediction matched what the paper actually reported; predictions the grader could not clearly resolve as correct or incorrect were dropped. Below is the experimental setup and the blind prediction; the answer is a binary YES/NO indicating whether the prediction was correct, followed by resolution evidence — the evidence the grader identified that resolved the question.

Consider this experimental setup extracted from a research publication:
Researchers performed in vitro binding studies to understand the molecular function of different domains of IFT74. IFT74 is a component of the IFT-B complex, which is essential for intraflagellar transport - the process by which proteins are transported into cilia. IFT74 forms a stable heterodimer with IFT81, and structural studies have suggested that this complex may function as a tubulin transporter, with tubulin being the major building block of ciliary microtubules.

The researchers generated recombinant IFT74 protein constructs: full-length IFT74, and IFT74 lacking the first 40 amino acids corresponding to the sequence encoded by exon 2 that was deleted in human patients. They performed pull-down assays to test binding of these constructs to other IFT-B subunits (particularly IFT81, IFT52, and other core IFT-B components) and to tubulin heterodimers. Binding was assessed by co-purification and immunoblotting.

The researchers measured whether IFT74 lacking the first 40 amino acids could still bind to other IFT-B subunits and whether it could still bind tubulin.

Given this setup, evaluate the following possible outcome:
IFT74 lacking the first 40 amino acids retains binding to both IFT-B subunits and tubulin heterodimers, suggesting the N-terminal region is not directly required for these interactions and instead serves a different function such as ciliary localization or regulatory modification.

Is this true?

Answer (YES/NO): NO